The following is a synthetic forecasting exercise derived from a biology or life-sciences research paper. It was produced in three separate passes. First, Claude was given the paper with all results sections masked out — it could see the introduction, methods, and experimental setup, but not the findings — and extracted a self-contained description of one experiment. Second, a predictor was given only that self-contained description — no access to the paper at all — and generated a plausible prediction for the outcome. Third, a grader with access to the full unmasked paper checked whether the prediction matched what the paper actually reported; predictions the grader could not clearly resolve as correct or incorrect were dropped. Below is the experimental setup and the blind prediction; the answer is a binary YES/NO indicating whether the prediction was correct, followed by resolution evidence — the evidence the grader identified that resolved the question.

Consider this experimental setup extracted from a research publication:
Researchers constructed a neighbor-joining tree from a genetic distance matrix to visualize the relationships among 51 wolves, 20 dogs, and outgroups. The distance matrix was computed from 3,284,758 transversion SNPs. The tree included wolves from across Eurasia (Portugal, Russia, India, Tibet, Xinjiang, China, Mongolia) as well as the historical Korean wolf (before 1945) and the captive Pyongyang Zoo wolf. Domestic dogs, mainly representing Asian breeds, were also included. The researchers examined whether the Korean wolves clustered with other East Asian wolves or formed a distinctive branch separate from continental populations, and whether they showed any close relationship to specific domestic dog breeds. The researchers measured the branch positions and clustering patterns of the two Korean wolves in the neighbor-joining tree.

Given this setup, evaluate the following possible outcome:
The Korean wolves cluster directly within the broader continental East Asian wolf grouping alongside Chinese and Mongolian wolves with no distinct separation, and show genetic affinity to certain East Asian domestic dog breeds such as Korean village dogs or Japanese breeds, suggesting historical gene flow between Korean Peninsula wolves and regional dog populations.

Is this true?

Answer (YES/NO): NO